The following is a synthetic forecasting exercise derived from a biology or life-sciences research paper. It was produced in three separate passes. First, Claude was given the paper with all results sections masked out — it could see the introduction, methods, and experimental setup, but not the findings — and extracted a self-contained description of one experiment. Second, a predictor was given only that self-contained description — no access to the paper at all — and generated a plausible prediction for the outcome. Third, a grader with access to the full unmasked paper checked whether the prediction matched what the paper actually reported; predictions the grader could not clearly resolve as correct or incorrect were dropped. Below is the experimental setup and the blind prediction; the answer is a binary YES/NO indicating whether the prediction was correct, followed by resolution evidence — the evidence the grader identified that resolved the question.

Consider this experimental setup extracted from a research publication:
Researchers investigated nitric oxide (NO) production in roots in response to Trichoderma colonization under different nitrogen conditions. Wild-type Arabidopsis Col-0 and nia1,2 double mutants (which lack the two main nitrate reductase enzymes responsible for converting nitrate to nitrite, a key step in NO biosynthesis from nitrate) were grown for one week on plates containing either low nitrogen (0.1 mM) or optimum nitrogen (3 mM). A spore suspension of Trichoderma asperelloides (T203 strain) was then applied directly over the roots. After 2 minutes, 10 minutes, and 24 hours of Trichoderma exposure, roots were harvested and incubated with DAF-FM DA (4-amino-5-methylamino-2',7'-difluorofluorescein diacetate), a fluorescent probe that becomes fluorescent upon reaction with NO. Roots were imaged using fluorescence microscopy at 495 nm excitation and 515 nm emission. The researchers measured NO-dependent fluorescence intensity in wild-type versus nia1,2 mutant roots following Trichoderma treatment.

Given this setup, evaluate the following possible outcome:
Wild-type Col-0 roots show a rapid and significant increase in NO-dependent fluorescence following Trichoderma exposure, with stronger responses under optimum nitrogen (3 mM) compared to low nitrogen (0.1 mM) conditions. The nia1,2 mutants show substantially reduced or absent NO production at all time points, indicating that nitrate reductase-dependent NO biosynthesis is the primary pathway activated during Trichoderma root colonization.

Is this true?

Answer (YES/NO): NO